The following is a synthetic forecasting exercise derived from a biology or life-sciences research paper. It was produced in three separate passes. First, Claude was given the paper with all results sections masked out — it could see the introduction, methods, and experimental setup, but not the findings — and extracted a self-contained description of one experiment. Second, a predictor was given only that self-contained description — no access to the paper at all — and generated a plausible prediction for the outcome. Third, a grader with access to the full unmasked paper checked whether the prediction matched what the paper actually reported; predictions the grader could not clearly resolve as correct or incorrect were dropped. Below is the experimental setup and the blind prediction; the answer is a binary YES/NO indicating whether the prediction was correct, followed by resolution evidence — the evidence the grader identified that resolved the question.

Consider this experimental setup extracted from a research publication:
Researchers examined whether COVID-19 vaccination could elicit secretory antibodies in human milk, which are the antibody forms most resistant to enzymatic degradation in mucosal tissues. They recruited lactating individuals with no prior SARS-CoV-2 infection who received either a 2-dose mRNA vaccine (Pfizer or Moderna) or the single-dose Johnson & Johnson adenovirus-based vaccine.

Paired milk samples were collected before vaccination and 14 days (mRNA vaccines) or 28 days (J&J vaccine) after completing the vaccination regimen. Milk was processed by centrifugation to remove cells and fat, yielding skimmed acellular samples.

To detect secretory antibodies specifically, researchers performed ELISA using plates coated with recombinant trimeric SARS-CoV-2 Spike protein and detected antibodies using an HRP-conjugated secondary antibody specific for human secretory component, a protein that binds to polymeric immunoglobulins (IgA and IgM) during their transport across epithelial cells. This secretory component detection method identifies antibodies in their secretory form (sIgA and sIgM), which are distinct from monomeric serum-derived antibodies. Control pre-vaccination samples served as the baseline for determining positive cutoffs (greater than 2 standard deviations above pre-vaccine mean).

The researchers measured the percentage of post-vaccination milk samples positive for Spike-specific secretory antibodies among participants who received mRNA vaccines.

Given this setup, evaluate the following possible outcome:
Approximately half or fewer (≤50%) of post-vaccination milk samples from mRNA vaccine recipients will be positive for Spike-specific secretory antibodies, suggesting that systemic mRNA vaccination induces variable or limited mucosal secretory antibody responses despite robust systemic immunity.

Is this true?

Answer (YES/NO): YES